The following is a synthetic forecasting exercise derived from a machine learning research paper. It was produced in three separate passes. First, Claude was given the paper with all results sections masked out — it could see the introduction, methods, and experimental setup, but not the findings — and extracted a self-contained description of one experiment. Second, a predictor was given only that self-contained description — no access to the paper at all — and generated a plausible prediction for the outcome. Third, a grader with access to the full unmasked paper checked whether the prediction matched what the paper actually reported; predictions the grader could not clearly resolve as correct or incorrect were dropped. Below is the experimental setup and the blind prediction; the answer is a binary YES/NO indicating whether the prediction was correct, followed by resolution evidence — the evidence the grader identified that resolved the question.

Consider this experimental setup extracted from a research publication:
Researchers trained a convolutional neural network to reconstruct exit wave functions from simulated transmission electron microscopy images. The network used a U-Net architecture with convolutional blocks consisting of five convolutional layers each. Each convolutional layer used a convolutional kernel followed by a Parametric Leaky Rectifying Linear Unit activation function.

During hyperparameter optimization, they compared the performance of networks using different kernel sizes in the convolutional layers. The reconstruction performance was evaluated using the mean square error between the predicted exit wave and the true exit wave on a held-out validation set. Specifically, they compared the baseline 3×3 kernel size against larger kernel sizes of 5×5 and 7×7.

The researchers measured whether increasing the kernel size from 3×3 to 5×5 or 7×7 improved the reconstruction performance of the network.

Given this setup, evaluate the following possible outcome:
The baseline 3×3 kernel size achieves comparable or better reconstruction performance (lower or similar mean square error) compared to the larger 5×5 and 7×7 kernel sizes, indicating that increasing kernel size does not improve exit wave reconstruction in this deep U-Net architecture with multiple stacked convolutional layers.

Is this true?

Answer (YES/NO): YES